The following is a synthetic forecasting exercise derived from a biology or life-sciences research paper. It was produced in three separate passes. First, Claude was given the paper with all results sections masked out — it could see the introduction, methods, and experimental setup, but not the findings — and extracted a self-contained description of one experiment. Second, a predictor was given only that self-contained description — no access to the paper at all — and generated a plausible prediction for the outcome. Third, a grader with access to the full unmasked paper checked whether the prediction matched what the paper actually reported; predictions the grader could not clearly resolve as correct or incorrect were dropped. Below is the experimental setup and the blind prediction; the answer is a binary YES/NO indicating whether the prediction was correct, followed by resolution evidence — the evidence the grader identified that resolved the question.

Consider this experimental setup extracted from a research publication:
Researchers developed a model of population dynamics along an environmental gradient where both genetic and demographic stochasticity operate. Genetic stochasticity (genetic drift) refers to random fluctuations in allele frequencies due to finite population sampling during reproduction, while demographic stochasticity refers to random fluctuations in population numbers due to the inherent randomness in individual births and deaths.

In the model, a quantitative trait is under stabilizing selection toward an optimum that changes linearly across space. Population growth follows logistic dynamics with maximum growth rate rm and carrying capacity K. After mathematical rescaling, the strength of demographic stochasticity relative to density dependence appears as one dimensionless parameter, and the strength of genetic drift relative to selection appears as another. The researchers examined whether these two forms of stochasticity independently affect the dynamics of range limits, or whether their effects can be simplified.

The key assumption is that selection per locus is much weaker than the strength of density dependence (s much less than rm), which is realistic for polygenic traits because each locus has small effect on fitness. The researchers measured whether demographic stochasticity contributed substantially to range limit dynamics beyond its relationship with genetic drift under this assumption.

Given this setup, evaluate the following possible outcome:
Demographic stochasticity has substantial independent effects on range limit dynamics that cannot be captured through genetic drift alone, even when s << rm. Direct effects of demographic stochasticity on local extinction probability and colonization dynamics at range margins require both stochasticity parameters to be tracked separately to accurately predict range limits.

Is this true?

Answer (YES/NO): NO